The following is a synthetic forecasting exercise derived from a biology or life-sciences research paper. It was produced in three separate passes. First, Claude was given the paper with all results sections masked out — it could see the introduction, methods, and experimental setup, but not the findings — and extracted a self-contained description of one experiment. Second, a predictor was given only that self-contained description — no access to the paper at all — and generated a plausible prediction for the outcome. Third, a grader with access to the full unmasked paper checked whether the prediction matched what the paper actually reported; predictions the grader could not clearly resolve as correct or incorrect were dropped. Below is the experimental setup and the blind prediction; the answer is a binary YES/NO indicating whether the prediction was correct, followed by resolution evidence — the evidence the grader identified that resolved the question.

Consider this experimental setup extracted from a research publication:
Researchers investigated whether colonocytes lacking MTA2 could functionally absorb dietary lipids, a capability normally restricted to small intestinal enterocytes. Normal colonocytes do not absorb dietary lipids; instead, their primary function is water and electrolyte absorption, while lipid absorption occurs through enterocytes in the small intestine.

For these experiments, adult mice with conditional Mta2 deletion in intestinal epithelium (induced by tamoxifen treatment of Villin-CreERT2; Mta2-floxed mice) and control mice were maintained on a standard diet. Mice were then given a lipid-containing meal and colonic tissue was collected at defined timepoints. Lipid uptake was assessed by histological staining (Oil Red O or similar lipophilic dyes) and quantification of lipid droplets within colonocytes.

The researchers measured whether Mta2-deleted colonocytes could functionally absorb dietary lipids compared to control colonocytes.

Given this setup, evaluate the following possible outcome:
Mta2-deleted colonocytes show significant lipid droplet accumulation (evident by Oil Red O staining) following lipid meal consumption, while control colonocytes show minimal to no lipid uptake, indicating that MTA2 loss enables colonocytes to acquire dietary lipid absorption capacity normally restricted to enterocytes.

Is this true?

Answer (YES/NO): YES